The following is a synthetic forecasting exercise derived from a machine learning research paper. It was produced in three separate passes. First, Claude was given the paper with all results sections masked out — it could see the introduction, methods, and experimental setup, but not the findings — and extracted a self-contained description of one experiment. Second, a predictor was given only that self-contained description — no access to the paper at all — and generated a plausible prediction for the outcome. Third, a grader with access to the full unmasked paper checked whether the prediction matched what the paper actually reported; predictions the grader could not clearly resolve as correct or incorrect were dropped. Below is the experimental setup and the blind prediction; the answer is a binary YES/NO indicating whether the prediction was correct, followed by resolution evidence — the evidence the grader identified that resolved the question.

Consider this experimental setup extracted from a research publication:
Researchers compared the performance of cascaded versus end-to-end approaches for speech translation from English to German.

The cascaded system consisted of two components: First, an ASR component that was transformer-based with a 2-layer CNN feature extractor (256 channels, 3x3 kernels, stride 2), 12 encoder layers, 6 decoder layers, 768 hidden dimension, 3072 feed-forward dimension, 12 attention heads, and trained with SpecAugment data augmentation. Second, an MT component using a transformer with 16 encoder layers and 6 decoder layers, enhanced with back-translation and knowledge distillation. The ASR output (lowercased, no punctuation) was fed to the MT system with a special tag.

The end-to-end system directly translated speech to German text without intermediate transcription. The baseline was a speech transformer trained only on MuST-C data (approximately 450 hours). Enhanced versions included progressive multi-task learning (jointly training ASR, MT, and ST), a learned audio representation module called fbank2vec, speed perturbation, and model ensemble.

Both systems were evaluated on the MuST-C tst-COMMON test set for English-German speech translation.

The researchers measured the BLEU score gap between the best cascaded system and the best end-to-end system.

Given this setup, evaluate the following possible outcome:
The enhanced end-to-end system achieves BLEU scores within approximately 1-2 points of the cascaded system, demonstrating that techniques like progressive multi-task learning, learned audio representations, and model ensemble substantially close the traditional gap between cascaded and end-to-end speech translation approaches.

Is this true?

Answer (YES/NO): YES